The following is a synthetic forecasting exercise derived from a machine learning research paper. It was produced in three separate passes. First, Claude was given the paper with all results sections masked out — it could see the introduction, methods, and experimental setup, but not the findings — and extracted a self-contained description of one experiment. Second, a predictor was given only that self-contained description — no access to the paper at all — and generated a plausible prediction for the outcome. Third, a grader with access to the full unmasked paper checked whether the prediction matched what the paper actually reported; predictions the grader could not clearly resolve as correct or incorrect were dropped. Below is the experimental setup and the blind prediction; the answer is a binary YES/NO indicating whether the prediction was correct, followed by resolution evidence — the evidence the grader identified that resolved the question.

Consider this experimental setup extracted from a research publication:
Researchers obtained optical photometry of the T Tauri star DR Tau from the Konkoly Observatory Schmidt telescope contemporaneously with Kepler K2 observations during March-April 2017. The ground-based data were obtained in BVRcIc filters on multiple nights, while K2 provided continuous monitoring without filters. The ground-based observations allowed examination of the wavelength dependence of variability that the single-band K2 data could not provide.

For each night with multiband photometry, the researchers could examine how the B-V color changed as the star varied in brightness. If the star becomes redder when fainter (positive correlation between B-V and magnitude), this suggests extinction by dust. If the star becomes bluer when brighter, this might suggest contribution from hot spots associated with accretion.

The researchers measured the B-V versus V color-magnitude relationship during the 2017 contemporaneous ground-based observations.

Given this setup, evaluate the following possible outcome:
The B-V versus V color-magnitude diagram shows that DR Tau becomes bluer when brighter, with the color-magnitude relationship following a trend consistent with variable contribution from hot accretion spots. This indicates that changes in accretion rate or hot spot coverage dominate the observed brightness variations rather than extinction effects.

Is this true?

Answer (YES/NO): YES